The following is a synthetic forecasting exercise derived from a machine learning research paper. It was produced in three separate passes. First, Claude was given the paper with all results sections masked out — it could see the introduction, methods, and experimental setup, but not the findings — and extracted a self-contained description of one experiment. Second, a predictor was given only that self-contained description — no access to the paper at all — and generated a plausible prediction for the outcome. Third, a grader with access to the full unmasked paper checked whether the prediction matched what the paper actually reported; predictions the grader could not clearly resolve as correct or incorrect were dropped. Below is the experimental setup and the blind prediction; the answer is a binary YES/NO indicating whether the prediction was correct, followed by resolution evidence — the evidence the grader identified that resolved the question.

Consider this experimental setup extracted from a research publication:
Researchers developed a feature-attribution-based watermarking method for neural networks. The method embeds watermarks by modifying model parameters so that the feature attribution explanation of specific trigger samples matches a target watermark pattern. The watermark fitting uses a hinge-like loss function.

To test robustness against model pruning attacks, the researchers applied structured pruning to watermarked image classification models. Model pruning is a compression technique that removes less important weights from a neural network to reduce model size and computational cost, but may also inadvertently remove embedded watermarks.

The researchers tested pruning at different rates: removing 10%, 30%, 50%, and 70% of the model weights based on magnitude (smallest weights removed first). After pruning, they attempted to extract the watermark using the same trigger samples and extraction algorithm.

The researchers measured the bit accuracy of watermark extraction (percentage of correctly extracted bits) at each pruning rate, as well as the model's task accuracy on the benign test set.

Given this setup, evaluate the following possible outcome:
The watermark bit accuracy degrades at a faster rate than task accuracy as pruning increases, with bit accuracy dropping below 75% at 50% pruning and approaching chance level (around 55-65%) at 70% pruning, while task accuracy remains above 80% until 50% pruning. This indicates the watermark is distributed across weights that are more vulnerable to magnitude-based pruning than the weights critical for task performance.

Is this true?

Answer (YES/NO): NO